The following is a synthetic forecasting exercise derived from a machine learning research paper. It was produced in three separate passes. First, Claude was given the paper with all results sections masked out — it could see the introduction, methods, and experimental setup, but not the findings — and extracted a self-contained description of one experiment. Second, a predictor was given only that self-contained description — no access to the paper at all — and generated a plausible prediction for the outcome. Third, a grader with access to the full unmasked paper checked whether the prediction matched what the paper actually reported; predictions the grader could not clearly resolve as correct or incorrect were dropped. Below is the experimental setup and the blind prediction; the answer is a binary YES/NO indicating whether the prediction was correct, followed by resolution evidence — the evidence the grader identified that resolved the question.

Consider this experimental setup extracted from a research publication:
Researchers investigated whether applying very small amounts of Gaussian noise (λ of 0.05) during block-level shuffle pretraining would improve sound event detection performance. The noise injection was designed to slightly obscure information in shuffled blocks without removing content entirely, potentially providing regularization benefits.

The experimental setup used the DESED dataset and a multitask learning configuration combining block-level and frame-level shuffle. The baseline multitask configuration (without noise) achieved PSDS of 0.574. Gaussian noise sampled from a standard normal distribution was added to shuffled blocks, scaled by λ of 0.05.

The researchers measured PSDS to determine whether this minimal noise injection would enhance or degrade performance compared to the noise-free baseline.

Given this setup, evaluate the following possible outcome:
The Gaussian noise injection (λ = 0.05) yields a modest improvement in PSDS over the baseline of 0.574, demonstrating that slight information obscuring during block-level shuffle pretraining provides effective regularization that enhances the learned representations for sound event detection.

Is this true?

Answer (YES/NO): NO